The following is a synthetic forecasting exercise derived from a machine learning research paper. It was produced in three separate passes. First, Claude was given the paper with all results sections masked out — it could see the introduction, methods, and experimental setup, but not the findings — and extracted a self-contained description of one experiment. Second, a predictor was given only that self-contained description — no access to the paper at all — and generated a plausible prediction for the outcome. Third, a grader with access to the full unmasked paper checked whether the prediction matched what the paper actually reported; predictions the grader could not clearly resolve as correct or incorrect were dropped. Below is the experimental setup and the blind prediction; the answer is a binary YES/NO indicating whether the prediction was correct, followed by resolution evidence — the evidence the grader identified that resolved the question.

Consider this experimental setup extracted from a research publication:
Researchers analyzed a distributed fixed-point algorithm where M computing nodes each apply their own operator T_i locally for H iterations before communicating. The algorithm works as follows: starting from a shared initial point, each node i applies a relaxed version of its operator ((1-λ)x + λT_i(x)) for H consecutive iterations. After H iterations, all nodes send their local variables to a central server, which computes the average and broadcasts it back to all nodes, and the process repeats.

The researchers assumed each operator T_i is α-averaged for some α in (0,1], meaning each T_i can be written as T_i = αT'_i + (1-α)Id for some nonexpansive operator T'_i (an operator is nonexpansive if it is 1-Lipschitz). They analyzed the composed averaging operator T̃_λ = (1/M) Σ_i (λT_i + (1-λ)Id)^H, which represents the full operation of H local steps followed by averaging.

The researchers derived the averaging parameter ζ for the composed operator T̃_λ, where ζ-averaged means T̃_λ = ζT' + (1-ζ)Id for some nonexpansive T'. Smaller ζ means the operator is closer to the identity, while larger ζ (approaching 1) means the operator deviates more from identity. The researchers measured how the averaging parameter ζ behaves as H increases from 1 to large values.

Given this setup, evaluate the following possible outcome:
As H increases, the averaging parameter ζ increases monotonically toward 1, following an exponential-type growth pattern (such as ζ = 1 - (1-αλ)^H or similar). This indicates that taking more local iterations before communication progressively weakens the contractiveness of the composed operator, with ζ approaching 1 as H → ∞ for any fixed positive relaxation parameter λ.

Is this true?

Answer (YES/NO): NO